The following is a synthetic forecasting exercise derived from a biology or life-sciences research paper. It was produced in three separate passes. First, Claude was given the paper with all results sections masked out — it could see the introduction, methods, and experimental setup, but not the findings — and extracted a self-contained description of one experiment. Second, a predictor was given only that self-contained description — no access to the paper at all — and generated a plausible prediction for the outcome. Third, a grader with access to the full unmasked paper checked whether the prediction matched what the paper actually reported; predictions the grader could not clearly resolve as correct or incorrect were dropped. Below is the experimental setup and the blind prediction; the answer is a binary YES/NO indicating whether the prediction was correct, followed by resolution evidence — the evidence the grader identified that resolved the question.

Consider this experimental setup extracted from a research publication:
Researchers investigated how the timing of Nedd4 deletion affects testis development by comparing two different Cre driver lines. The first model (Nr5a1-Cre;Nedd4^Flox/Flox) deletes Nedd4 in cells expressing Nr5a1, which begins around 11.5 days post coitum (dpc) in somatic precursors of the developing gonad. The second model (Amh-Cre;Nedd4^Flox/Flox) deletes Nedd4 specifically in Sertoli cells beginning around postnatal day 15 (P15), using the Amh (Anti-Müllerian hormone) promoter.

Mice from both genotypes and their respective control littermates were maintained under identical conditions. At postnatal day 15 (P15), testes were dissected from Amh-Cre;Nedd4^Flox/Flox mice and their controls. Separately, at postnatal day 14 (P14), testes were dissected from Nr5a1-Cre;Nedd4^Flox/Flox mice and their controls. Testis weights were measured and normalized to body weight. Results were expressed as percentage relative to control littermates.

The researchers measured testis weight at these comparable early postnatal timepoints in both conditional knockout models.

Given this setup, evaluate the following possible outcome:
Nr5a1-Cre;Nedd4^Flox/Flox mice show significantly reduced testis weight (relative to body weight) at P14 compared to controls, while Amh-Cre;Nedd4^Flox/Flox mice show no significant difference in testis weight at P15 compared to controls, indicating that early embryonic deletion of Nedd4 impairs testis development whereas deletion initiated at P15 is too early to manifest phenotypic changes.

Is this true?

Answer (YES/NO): YES